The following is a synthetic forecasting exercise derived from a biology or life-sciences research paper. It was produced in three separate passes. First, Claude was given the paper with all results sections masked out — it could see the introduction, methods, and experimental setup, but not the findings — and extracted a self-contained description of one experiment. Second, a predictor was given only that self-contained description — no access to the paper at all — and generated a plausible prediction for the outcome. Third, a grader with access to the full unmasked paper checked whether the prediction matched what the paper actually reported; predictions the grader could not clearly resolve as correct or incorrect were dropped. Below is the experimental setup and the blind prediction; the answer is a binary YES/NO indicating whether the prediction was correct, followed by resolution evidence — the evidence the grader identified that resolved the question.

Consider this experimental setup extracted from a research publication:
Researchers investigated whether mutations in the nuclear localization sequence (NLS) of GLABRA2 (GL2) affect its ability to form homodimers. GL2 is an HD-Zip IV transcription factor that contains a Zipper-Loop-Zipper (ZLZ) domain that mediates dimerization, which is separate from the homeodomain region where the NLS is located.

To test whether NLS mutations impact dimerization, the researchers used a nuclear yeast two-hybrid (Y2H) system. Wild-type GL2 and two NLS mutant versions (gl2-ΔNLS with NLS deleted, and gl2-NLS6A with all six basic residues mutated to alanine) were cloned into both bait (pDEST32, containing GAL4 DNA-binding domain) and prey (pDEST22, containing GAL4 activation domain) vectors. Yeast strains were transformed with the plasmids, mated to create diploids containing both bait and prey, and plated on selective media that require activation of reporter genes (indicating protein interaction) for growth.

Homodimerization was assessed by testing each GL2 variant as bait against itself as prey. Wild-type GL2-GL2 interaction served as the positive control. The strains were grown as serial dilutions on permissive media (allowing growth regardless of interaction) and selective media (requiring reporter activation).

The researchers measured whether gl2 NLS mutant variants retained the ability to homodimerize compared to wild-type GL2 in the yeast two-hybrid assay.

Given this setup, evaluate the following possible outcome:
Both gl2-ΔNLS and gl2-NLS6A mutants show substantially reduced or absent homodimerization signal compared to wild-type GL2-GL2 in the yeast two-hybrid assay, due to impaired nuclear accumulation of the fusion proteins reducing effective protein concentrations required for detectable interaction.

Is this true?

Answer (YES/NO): NO